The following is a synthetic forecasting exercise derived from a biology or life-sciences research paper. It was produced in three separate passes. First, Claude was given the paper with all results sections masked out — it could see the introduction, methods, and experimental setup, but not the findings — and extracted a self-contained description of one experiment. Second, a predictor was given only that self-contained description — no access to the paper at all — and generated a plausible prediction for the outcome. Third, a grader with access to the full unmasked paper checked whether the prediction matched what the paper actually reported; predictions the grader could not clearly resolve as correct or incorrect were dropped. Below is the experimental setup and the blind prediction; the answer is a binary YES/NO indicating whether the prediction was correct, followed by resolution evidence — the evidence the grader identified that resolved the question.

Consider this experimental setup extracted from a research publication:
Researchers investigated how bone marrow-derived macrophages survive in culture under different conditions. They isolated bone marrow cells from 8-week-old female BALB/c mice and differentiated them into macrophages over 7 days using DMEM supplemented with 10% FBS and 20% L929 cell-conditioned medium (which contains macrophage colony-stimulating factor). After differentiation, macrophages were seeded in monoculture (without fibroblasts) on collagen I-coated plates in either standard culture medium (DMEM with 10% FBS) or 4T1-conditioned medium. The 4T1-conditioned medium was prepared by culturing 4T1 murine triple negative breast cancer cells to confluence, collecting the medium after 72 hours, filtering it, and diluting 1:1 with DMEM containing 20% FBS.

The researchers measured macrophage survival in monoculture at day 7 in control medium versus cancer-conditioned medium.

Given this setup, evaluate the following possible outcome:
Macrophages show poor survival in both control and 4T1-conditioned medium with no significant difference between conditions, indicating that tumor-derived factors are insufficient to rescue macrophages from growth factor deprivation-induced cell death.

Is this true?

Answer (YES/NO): NO